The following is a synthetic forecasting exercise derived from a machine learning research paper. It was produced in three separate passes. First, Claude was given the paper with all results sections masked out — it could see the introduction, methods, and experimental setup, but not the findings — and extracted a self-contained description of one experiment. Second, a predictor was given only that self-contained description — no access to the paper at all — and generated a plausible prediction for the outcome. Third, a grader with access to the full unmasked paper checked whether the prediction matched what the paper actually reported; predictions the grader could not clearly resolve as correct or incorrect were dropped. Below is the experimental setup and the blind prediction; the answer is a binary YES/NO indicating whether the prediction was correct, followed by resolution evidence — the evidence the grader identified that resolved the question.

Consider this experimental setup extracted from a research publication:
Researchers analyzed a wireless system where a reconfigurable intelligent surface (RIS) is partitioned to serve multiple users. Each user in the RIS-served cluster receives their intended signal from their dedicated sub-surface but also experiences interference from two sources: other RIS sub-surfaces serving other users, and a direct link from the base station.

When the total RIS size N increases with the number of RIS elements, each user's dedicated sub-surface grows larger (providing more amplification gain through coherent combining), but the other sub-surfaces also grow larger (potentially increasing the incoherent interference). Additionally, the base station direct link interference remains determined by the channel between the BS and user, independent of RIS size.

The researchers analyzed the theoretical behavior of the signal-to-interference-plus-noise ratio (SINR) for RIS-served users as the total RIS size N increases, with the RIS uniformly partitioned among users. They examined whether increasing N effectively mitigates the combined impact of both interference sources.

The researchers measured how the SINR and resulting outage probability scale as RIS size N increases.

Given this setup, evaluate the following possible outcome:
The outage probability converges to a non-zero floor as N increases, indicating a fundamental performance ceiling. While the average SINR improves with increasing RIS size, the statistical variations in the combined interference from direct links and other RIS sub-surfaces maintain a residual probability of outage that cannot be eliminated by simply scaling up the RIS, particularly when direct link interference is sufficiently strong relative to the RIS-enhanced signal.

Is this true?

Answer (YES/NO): NO